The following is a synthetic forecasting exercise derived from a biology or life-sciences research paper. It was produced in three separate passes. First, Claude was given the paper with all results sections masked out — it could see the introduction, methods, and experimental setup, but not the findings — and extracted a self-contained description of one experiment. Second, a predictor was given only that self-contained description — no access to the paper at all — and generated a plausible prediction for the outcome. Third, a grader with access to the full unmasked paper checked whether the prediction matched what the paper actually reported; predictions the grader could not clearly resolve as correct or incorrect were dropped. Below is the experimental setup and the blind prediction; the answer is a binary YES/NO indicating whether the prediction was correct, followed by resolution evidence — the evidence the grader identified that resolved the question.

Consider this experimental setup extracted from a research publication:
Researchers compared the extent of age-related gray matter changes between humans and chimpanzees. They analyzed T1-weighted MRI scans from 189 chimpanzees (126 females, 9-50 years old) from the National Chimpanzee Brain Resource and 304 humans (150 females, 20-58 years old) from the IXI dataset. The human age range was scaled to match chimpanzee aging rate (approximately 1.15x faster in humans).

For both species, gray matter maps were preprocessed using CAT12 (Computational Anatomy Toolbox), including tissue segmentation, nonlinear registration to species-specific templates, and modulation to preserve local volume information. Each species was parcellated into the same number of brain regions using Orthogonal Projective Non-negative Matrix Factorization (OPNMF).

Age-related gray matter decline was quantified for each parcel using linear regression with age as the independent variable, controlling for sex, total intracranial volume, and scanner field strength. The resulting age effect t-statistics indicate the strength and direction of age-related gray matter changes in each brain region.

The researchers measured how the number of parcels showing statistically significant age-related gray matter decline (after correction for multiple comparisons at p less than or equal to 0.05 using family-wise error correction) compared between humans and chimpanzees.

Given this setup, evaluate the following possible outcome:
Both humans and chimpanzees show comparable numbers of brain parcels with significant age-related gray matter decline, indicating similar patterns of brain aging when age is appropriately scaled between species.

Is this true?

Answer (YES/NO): NO